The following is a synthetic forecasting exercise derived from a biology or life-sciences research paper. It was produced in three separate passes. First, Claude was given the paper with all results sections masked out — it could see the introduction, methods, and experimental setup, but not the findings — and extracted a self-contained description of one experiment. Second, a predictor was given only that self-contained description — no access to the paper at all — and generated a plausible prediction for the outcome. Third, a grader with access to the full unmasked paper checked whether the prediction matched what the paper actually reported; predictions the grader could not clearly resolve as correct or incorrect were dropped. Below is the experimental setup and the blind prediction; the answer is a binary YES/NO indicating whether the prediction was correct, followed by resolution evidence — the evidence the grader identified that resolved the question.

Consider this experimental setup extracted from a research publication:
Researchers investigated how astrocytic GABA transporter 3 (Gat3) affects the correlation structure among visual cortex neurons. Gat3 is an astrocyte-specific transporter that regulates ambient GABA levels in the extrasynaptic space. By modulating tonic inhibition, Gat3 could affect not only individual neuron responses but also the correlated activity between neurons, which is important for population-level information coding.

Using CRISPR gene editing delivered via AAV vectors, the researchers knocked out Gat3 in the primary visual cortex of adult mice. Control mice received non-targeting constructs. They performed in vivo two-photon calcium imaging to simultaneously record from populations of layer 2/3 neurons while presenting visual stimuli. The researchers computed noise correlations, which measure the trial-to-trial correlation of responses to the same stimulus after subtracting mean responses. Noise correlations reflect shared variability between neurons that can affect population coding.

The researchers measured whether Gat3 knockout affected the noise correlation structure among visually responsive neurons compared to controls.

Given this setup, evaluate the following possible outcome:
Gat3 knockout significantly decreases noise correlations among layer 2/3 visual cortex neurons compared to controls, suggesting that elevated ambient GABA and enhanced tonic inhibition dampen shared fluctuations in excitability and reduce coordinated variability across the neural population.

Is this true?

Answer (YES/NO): NO